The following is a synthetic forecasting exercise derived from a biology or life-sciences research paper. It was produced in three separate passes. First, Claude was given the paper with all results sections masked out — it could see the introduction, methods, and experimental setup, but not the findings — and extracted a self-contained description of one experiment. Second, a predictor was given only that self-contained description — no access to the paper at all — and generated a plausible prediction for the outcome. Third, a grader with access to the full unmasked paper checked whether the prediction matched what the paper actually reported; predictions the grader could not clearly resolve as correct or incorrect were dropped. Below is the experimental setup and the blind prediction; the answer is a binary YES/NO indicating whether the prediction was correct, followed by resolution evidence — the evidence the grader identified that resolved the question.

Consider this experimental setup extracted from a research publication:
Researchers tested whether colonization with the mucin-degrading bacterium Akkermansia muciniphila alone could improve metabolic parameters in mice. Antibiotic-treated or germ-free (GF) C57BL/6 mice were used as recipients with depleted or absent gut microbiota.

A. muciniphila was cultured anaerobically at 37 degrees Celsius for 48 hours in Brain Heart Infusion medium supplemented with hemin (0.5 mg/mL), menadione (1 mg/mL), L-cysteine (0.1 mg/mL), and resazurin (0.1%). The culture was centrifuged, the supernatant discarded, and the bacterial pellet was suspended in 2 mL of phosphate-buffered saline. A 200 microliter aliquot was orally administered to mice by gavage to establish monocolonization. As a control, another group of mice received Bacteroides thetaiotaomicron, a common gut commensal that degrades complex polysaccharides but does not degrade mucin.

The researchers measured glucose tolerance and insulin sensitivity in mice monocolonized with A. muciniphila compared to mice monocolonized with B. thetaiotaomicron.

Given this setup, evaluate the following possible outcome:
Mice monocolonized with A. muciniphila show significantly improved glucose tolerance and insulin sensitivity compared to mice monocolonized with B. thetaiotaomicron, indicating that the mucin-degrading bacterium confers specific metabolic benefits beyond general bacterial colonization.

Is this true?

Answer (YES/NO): NO